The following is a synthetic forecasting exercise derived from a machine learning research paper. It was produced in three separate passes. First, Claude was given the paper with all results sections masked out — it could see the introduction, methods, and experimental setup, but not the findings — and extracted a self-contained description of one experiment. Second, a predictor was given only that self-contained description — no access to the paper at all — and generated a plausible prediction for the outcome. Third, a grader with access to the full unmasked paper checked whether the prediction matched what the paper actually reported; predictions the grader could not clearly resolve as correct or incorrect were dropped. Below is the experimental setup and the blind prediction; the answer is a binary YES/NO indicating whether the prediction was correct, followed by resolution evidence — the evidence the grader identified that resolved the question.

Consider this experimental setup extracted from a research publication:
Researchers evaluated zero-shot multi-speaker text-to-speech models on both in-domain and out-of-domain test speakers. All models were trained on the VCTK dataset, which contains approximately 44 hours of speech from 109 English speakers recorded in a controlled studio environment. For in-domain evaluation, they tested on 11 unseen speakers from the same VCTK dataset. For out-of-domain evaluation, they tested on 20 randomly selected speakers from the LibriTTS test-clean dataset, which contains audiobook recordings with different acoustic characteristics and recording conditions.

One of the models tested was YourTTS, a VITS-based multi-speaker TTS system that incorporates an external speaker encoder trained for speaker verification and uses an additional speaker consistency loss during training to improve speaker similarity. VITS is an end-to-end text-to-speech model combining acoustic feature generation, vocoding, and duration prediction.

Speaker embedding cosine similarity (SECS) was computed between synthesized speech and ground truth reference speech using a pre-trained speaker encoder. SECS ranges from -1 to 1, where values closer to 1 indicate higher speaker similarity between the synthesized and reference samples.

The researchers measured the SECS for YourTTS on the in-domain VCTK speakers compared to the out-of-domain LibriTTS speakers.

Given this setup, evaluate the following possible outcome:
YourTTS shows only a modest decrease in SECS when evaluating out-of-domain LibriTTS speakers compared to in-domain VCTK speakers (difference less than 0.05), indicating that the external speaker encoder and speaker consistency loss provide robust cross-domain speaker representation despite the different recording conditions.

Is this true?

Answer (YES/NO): NO